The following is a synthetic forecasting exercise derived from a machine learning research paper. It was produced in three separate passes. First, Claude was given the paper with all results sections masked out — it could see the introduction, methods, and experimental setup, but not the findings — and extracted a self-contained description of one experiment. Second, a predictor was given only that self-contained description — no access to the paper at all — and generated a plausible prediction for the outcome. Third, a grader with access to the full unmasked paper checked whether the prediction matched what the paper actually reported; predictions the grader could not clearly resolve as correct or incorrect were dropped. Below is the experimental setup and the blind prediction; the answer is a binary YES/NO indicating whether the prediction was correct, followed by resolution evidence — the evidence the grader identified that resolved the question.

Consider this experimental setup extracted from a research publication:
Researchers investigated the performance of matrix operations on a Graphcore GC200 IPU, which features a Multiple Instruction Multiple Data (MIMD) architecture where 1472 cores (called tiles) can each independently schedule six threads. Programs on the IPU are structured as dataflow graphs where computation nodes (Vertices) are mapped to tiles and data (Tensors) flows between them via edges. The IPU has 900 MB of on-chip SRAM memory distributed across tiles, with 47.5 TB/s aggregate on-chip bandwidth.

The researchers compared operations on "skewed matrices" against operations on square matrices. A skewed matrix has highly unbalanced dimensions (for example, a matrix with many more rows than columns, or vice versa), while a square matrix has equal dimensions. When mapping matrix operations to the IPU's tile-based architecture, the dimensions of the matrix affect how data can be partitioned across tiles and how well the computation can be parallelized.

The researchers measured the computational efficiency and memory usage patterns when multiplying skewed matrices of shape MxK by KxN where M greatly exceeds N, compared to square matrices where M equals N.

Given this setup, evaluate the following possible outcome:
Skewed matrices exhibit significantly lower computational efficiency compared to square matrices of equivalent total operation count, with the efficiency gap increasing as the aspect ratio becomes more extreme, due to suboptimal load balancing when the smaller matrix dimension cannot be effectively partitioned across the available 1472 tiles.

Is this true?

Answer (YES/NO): NO